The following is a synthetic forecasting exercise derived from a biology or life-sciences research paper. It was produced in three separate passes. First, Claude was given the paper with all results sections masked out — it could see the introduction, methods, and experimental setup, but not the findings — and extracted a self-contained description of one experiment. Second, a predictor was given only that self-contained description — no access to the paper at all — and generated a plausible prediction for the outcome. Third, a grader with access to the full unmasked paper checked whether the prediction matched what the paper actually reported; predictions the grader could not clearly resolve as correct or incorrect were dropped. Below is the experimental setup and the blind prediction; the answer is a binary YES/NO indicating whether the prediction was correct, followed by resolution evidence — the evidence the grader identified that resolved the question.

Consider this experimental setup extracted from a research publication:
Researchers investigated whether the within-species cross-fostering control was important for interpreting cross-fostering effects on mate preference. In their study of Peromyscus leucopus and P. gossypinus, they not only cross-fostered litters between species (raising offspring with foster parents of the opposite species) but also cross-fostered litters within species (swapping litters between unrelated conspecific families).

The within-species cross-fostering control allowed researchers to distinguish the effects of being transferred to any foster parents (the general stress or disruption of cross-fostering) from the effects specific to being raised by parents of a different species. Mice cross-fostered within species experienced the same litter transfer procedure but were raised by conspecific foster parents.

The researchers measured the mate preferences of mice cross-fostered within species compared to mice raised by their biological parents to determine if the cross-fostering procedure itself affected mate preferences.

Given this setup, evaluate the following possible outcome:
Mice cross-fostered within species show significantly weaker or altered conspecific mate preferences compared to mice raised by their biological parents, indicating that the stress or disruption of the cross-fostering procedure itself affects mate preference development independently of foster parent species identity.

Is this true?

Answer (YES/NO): NO